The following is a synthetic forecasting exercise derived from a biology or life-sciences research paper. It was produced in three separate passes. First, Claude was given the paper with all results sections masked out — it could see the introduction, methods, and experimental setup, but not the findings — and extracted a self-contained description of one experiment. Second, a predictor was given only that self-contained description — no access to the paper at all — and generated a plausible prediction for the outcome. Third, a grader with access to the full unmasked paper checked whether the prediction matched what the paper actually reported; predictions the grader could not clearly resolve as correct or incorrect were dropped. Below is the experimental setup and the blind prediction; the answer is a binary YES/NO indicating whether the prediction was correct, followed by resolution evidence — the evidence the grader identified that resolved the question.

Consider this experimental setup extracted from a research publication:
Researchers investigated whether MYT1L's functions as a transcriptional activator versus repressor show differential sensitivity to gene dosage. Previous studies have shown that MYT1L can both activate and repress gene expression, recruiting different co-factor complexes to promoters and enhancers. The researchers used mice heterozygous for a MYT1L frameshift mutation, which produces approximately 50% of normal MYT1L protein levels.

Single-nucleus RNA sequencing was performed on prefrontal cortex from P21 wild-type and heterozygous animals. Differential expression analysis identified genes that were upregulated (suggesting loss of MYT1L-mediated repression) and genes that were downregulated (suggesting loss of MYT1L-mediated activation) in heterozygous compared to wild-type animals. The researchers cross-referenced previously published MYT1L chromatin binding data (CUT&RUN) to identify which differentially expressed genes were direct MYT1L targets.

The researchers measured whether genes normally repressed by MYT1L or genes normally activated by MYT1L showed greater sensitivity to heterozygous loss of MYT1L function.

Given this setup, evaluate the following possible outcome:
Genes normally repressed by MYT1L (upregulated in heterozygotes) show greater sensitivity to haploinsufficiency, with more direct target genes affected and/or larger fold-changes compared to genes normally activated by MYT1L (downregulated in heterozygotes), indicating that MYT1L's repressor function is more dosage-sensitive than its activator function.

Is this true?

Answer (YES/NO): YES